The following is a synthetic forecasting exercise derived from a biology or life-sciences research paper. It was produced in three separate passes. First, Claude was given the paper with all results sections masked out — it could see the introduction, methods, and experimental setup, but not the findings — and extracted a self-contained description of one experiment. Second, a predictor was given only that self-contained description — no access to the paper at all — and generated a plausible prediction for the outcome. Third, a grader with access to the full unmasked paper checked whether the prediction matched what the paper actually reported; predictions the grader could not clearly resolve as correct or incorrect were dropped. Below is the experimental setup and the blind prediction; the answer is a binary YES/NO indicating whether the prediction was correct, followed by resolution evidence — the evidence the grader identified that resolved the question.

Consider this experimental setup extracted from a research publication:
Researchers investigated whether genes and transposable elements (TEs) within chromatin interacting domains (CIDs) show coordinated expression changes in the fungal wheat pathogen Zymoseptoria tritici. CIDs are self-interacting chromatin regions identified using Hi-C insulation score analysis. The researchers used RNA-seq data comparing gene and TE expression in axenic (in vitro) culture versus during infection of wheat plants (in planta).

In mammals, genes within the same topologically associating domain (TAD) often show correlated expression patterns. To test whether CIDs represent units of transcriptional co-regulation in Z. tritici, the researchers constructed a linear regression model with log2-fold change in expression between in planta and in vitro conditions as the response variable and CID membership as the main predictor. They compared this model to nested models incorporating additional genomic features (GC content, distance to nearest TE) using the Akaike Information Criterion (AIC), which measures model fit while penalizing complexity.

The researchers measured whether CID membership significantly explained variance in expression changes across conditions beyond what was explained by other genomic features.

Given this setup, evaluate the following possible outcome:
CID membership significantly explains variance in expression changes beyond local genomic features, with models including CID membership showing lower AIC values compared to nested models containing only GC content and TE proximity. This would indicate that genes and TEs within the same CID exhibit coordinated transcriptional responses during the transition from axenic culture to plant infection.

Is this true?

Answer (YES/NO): YES